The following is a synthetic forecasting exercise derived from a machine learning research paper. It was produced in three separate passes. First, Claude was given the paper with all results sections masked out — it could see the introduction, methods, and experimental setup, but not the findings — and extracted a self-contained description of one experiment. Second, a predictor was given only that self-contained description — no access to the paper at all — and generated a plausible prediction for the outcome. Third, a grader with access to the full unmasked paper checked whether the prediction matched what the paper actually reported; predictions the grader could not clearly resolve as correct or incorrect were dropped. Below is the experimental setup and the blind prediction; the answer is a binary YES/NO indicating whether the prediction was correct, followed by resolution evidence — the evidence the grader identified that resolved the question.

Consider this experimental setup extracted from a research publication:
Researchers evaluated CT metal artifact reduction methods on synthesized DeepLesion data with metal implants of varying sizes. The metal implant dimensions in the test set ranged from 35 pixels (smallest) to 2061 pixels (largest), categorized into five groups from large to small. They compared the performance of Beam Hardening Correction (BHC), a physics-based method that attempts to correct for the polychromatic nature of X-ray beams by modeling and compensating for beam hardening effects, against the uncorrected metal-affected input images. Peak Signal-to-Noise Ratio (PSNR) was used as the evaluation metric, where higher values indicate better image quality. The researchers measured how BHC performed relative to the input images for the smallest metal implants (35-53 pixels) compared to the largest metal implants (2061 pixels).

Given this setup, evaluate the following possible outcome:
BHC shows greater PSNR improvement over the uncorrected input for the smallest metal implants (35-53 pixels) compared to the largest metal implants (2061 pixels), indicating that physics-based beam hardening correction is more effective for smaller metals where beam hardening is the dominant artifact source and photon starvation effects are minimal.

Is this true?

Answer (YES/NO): NO